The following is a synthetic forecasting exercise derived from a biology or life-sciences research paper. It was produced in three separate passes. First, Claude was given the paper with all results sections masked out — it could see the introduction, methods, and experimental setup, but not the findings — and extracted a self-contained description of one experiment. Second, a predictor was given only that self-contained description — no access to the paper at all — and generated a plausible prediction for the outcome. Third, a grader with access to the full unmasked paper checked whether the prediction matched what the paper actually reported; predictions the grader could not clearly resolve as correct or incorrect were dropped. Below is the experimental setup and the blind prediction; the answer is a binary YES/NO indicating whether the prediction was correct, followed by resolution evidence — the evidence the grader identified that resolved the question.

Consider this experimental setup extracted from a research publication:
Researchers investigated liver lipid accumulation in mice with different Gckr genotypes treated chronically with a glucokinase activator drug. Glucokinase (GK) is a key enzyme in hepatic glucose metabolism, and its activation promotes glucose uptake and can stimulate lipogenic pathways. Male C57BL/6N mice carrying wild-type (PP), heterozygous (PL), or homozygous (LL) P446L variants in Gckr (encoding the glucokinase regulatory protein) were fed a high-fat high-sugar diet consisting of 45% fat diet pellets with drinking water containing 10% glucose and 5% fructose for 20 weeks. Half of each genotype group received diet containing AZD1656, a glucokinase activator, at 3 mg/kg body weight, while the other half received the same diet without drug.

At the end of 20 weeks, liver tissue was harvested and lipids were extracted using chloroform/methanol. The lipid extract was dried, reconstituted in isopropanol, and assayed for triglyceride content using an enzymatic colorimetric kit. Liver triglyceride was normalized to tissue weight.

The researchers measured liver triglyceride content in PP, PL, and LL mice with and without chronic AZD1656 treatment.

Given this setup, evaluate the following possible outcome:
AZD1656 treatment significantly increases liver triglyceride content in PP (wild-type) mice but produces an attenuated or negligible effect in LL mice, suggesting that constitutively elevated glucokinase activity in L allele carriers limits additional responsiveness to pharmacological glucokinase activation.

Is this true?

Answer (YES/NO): NO